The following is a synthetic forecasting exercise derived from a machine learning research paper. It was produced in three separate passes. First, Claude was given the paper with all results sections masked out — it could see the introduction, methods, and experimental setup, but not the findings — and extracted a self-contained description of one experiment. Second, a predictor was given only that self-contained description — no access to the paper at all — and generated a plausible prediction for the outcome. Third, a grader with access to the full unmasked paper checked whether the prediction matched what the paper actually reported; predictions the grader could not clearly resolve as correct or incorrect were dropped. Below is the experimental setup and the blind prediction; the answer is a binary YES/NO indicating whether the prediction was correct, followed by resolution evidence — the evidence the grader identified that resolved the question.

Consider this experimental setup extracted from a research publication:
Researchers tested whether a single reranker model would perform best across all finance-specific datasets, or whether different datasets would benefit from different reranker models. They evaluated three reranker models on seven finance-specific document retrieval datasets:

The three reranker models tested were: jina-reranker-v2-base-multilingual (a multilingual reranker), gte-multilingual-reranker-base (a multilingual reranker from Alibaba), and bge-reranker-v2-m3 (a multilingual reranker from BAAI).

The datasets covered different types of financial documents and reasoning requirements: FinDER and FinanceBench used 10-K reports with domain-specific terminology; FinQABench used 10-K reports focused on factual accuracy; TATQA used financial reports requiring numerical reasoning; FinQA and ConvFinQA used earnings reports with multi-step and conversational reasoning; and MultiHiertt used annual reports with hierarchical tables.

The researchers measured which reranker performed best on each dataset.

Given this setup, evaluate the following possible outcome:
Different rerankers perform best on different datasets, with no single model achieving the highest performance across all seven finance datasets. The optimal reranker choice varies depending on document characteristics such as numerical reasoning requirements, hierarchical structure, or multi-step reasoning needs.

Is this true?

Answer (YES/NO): YES